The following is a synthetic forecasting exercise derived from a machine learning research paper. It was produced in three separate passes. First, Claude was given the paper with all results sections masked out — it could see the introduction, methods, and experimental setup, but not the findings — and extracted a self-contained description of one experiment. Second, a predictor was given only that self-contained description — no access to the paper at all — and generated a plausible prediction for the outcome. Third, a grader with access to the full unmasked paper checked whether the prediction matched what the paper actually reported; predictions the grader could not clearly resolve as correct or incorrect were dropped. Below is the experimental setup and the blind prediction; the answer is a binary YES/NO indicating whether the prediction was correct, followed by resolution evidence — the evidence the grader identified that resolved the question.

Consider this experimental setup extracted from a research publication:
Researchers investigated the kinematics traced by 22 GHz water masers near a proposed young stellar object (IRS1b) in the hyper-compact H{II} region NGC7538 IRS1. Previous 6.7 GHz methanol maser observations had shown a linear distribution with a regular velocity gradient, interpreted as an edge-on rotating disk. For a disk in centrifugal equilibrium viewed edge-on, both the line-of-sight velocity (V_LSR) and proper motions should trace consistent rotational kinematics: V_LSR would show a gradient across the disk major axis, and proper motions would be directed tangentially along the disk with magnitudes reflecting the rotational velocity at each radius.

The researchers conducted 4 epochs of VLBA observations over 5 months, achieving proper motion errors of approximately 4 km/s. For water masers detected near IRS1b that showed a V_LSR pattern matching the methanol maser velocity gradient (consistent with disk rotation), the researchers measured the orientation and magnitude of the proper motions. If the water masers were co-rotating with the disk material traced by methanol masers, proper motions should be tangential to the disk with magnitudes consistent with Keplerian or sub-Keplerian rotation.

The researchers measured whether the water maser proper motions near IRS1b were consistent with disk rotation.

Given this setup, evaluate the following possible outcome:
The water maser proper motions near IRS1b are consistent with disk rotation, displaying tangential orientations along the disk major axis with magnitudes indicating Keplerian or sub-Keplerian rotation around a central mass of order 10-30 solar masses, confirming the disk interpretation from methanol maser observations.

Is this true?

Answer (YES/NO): NO